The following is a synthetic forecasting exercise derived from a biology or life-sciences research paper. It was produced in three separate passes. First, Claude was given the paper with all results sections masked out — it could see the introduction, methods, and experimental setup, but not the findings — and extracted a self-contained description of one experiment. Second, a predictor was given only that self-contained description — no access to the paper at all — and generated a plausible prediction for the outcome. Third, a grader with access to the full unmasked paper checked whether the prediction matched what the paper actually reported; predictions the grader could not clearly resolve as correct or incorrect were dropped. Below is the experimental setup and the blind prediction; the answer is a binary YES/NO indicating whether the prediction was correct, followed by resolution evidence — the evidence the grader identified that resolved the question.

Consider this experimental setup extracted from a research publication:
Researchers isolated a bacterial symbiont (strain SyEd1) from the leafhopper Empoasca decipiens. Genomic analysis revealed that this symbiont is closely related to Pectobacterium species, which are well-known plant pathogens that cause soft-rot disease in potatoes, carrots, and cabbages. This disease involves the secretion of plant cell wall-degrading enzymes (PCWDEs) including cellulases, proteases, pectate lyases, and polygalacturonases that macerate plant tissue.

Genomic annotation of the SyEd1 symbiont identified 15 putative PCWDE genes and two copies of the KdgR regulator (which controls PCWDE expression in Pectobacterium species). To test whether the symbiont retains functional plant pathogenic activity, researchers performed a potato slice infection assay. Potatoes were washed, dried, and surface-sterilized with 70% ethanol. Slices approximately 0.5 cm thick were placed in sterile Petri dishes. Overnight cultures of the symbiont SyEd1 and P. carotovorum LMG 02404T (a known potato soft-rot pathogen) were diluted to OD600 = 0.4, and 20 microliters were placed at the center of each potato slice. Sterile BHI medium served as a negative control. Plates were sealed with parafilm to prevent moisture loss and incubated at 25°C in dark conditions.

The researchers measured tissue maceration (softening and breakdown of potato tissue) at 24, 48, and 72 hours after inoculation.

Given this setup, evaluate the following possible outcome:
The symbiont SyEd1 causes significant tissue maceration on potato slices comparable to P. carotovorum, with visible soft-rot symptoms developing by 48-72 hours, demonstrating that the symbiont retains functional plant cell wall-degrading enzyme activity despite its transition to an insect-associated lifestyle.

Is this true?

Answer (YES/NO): NO